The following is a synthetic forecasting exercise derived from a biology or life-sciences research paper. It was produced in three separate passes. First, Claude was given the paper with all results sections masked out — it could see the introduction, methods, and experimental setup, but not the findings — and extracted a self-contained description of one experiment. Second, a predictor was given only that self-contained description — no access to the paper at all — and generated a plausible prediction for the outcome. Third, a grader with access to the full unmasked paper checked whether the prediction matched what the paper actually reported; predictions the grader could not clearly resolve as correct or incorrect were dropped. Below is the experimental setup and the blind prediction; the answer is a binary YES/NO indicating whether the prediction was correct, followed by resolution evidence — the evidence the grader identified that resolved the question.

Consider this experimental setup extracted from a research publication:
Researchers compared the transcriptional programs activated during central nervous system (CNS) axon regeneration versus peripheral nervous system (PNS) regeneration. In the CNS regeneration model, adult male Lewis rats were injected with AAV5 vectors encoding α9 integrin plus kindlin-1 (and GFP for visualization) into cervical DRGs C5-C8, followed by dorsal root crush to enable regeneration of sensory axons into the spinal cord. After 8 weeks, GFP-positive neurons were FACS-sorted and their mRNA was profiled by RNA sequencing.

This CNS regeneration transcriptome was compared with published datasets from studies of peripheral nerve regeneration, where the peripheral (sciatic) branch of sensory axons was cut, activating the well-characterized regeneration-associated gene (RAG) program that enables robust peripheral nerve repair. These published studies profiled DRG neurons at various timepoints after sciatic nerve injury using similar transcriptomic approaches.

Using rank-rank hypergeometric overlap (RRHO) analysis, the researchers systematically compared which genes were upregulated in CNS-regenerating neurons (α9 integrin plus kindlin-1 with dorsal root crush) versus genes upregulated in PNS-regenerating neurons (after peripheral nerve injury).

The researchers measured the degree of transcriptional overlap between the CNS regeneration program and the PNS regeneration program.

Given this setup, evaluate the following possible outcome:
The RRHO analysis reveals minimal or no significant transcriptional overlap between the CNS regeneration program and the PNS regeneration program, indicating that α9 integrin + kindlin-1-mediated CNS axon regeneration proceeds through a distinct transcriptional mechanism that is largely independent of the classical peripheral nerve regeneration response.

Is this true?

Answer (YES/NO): NO